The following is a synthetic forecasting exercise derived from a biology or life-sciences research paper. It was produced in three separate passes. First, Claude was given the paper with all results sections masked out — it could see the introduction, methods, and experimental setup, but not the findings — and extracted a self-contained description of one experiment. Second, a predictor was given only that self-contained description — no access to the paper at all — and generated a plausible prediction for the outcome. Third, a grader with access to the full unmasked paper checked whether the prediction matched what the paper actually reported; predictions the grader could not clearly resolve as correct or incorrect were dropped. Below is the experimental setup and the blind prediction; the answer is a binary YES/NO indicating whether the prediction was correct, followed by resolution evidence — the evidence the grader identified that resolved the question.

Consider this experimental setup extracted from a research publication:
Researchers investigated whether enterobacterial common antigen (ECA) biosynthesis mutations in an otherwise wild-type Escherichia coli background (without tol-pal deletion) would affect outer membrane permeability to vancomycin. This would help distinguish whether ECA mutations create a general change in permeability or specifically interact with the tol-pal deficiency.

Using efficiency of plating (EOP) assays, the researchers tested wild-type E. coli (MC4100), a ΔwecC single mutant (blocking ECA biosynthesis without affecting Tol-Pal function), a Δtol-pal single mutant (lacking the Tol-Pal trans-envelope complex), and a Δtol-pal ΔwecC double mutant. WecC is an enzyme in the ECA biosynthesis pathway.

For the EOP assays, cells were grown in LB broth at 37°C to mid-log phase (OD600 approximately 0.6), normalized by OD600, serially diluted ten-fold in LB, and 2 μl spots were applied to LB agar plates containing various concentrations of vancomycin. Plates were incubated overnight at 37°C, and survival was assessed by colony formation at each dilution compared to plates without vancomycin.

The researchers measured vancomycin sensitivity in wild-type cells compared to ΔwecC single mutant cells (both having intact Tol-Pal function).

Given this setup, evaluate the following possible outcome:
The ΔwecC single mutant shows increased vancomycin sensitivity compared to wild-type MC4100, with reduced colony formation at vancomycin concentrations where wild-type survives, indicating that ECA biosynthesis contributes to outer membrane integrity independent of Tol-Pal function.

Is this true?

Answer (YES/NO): NO